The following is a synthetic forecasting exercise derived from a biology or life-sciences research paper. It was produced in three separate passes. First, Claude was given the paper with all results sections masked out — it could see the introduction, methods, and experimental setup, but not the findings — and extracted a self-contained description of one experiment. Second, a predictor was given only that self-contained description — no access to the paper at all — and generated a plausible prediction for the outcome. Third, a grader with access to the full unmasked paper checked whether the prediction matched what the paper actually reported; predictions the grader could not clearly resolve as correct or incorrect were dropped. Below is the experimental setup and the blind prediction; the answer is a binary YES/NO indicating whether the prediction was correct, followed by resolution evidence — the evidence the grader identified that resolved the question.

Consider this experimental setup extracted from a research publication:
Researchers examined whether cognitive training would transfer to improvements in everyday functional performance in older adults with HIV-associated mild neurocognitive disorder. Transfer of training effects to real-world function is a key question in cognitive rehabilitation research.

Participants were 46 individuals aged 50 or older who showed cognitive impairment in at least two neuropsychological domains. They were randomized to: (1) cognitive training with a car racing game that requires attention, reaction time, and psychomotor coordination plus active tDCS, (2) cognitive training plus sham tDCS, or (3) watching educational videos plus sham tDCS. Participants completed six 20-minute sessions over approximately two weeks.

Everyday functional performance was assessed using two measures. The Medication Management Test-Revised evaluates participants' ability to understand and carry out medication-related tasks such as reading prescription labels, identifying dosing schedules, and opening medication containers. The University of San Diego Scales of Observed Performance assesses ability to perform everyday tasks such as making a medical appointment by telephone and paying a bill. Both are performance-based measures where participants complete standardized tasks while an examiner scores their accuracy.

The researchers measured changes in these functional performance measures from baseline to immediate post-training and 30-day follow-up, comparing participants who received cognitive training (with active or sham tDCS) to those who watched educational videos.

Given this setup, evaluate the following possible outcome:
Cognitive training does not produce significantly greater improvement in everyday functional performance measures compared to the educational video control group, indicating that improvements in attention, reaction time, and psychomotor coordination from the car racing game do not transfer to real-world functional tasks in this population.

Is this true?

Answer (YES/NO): YES